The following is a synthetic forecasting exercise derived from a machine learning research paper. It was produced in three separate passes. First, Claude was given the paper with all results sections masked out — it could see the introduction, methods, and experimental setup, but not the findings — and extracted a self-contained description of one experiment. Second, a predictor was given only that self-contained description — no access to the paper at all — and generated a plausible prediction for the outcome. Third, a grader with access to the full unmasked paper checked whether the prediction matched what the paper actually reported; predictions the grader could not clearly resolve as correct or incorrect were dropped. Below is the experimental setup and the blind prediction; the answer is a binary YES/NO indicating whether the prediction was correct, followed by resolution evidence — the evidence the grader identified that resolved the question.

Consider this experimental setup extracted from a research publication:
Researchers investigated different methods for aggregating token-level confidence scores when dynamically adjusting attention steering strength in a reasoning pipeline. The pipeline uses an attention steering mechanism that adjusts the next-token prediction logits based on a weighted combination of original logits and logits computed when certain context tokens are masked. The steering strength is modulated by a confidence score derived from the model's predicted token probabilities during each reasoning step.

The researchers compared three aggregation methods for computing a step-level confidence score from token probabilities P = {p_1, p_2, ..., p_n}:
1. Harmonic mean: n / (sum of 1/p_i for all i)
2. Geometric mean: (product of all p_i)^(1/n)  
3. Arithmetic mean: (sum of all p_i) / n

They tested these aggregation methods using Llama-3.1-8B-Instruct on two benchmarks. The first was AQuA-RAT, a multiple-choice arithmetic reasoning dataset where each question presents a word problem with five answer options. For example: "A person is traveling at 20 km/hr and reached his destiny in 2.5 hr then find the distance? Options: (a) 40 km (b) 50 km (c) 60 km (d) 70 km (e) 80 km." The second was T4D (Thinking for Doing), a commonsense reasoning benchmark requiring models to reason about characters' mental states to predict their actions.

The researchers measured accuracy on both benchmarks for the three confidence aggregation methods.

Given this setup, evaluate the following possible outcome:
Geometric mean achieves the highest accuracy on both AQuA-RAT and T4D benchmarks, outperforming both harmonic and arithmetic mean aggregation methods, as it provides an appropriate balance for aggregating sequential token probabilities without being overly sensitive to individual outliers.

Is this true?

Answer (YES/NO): NO